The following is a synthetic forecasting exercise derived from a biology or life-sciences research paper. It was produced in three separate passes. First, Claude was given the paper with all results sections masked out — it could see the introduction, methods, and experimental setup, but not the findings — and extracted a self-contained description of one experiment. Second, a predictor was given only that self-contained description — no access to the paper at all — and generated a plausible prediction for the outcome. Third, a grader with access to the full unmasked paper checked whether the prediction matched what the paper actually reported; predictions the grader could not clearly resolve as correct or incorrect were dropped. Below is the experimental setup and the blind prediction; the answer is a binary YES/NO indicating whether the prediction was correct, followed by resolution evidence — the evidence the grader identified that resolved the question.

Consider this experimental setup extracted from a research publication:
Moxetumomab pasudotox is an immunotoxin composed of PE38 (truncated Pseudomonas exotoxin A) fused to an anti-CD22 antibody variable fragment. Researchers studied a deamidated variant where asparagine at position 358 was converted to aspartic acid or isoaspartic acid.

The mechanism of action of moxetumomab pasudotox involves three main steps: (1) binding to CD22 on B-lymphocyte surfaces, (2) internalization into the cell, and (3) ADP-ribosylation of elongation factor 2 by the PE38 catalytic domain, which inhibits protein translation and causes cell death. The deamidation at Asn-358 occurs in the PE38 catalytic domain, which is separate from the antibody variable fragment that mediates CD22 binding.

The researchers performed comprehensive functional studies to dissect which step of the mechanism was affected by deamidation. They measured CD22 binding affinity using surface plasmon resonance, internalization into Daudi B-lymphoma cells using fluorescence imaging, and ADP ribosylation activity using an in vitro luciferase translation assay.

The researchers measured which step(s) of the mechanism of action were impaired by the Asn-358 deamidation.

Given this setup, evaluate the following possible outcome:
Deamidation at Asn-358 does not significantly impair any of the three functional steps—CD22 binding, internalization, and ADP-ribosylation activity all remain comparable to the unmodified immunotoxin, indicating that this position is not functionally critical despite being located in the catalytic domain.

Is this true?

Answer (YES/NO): NO